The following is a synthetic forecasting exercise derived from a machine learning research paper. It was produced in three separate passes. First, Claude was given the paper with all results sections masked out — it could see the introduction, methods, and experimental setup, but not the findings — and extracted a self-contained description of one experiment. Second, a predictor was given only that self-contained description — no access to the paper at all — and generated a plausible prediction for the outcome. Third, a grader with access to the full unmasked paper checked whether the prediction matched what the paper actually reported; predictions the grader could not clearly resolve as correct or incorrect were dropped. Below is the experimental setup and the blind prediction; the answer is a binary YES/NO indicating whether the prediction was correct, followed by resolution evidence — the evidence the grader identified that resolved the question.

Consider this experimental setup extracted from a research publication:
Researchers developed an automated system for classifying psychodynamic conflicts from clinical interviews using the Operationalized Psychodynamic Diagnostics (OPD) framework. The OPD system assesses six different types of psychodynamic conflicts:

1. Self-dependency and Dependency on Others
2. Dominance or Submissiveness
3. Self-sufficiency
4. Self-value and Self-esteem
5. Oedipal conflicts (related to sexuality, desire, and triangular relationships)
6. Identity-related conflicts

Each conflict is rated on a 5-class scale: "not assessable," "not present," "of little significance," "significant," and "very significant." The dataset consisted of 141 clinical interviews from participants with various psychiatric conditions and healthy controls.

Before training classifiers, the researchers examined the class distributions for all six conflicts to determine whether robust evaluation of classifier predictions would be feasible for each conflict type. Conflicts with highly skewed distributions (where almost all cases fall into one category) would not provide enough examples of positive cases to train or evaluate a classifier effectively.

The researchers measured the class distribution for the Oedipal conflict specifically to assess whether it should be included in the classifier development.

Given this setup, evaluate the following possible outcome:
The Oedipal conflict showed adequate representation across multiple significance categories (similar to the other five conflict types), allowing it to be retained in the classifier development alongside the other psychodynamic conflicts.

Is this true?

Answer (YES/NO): NO